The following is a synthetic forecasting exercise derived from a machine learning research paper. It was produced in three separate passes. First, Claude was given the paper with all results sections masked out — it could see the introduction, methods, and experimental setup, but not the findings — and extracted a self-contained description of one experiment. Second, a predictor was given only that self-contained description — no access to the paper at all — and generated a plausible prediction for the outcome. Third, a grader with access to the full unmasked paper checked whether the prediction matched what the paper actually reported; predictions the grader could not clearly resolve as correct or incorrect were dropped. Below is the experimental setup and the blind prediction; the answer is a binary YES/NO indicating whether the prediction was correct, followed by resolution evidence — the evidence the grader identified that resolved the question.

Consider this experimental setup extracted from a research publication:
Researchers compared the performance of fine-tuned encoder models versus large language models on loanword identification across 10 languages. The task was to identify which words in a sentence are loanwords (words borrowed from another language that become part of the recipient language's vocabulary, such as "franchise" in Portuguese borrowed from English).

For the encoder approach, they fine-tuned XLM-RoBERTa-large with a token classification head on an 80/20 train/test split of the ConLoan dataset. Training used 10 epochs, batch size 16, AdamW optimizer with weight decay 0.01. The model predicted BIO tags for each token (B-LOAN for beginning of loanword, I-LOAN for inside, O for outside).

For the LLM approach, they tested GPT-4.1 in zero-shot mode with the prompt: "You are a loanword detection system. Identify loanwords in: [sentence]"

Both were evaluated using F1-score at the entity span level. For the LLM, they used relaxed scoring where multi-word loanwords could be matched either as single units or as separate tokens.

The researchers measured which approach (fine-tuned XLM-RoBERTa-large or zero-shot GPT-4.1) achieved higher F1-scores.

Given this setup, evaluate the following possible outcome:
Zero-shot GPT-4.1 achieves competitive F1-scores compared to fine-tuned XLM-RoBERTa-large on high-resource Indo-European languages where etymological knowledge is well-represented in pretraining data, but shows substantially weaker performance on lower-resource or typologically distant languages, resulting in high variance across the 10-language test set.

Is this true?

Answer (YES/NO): NO